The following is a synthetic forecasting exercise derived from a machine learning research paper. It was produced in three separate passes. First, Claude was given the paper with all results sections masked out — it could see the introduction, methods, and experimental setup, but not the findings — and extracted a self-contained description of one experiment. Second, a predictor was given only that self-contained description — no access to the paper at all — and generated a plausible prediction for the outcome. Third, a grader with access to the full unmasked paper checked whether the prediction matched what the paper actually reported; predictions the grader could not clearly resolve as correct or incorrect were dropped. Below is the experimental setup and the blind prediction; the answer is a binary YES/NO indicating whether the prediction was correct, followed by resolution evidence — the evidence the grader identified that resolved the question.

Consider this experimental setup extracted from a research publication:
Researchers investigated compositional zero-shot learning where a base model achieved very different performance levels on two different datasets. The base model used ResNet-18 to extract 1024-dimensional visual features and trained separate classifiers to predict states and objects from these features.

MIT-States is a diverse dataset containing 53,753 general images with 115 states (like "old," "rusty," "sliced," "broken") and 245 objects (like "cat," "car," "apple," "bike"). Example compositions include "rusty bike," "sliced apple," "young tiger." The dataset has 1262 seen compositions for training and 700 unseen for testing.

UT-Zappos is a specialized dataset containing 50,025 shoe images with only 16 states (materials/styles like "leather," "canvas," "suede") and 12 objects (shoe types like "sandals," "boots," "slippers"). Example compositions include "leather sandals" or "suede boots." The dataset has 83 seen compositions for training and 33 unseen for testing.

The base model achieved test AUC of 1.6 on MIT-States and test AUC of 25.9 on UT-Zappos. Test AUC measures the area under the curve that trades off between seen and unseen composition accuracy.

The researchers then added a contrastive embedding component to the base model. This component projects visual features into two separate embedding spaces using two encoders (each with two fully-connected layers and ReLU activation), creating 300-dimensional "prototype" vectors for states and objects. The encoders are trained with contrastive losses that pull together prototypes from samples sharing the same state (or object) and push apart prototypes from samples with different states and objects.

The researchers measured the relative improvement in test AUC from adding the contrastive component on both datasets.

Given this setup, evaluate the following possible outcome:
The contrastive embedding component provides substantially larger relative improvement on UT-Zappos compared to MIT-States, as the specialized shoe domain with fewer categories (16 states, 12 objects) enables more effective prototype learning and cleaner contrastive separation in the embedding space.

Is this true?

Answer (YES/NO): NO